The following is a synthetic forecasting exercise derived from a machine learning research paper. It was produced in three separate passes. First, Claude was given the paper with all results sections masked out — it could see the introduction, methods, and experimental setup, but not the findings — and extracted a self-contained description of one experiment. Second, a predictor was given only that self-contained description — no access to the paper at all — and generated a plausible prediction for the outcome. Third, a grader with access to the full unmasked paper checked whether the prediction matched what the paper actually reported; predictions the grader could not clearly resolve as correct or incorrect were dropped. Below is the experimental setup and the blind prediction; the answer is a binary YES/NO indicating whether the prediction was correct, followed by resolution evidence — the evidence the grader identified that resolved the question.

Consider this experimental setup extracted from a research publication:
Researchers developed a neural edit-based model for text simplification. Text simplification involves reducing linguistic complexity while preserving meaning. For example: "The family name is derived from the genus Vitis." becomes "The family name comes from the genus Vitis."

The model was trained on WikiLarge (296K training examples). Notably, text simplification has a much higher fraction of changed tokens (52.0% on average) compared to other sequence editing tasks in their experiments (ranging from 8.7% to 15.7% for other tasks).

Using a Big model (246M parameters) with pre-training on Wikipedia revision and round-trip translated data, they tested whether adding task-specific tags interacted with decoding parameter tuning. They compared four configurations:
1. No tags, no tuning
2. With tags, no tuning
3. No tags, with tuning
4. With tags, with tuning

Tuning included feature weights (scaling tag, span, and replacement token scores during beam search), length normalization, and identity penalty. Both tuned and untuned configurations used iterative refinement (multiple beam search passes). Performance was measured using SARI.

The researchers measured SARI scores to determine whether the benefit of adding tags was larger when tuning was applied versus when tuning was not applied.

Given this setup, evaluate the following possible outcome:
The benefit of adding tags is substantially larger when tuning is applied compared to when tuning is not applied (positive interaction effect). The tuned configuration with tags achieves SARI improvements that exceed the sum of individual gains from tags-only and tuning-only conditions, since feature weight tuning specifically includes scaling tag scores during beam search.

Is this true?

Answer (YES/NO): NO